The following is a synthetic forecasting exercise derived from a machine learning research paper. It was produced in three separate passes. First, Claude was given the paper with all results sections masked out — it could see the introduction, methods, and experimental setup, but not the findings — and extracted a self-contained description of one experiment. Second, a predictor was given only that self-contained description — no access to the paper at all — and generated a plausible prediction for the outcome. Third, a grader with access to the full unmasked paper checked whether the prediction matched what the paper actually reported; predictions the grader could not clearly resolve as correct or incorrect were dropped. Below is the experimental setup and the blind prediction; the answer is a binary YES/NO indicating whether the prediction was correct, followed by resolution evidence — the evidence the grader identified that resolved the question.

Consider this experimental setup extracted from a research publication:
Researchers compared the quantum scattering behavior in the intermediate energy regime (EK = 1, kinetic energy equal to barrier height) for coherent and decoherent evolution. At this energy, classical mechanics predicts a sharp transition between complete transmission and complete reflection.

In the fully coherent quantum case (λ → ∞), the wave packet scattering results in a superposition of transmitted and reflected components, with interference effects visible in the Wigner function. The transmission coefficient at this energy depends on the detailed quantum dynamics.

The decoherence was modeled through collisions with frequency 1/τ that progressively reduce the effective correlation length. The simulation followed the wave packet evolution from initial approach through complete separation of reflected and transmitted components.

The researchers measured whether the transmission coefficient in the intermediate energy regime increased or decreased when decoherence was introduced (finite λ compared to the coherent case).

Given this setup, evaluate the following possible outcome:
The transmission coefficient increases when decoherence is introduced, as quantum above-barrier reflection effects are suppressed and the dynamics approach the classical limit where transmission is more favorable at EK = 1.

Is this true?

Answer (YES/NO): YES